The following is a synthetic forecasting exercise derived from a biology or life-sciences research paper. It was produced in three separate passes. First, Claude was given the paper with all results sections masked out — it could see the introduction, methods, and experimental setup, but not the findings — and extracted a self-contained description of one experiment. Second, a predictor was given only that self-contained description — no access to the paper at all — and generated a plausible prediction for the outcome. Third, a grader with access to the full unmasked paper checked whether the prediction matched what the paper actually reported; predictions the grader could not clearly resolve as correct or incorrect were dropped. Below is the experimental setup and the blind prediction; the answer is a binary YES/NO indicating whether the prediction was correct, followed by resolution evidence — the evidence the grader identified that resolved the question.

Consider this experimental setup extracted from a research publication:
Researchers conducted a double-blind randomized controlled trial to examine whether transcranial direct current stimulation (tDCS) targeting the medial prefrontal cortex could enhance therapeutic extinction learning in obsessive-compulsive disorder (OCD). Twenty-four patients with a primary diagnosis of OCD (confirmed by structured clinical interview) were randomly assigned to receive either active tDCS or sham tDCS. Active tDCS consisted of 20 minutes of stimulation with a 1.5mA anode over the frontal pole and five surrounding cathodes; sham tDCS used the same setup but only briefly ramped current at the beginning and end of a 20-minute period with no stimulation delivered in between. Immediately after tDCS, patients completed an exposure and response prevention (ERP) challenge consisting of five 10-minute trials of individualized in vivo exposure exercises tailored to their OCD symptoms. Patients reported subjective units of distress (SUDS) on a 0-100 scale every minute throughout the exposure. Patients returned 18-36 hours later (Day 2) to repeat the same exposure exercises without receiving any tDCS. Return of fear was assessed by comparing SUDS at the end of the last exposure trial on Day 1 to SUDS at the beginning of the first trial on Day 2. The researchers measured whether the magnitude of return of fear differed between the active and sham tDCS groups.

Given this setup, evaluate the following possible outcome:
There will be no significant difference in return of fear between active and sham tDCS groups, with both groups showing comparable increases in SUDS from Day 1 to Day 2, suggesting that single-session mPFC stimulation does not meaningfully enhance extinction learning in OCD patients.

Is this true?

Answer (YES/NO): NO